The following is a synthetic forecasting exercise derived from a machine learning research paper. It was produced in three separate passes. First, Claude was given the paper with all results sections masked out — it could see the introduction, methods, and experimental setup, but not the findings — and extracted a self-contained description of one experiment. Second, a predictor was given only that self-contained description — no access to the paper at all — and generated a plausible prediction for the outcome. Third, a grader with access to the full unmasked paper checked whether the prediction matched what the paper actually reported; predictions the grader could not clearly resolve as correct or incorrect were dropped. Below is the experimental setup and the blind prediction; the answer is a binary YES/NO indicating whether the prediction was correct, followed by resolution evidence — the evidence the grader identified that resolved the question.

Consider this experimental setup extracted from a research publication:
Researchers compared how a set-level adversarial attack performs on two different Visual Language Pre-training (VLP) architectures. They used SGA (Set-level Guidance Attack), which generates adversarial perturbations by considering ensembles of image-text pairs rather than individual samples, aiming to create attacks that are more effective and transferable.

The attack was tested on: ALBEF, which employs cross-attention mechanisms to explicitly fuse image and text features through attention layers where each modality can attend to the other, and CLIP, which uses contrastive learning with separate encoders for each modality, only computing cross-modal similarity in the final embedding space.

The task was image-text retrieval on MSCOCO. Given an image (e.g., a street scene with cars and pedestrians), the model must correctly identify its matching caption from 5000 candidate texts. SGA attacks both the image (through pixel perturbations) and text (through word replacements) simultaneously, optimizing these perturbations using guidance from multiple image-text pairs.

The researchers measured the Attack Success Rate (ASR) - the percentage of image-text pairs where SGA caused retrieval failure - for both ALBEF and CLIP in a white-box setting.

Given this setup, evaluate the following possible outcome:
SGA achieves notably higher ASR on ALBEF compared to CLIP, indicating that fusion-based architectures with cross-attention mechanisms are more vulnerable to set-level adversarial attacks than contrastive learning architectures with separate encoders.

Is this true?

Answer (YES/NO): NO